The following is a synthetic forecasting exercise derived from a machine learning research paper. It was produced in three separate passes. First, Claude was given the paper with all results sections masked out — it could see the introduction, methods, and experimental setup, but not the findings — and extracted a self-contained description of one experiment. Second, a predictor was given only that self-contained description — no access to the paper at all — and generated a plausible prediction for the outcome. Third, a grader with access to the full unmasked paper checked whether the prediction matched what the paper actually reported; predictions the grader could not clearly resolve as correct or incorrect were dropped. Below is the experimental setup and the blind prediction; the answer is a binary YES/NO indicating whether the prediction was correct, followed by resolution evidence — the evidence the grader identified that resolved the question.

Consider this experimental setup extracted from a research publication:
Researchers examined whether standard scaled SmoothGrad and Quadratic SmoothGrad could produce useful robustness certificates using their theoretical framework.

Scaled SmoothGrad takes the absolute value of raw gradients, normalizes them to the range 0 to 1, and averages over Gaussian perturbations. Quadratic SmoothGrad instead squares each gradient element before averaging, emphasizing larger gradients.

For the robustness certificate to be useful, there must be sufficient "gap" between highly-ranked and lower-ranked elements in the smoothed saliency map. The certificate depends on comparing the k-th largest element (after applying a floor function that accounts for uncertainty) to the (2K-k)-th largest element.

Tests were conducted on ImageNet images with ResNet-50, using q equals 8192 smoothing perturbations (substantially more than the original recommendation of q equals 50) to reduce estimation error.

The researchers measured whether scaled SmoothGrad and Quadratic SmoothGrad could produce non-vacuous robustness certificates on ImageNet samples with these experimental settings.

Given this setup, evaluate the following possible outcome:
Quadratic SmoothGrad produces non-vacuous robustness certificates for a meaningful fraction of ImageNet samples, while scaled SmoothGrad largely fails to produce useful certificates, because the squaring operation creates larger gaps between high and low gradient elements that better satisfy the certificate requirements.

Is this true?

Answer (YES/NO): NO